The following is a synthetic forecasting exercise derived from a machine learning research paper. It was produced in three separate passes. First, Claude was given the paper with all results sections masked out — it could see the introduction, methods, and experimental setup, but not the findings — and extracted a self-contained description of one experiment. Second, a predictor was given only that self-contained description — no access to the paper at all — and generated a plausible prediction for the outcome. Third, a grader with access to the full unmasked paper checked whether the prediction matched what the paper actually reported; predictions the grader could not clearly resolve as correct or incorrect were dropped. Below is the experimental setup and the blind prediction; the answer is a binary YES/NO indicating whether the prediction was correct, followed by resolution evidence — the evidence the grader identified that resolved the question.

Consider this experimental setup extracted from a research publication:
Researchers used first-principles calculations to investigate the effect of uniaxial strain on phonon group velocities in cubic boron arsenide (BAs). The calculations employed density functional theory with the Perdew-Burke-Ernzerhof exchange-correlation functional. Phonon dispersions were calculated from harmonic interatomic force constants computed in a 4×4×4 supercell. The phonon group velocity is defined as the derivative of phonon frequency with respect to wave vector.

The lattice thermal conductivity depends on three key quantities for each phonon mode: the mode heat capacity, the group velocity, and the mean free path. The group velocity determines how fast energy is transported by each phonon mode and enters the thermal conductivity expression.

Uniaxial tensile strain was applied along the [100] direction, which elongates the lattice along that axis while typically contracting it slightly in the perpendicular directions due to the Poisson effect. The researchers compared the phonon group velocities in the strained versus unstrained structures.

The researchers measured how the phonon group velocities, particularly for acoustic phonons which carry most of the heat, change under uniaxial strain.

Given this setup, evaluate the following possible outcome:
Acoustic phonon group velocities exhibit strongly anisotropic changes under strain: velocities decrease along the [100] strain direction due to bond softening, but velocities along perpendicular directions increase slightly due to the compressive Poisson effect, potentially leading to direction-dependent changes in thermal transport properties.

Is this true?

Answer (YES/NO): NO